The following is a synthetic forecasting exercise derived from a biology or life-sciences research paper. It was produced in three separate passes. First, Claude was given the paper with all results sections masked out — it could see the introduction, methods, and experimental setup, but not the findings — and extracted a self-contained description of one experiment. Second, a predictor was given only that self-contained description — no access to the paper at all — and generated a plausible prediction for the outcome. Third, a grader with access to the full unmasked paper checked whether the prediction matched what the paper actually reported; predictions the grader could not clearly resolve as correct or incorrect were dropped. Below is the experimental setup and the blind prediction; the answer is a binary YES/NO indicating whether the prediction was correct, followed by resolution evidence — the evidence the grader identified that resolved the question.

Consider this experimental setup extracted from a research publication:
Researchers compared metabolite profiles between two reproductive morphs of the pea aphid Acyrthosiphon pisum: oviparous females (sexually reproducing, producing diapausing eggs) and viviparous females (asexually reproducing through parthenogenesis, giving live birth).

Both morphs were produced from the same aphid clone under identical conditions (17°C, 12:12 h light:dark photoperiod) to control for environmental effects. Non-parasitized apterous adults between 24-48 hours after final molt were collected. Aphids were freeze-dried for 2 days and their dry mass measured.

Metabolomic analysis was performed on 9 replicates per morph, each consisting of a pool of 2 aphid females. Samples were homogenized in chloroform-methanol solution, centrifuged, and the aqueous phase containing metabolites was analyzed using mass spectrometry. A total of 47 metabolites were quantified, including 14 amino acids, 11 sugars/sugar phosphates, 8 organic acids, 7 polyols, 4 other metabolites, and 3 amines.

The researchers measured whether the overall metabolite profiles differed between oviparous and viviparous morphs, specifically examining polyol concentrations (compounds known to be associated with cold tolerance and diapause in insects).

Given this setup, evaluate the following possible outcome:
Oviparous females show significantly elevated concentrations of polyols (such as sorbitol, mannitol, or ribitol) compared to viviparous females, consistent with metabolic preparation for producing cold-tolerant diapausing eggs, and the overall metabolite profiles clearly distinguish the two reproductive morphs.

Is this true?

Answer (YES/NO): NO